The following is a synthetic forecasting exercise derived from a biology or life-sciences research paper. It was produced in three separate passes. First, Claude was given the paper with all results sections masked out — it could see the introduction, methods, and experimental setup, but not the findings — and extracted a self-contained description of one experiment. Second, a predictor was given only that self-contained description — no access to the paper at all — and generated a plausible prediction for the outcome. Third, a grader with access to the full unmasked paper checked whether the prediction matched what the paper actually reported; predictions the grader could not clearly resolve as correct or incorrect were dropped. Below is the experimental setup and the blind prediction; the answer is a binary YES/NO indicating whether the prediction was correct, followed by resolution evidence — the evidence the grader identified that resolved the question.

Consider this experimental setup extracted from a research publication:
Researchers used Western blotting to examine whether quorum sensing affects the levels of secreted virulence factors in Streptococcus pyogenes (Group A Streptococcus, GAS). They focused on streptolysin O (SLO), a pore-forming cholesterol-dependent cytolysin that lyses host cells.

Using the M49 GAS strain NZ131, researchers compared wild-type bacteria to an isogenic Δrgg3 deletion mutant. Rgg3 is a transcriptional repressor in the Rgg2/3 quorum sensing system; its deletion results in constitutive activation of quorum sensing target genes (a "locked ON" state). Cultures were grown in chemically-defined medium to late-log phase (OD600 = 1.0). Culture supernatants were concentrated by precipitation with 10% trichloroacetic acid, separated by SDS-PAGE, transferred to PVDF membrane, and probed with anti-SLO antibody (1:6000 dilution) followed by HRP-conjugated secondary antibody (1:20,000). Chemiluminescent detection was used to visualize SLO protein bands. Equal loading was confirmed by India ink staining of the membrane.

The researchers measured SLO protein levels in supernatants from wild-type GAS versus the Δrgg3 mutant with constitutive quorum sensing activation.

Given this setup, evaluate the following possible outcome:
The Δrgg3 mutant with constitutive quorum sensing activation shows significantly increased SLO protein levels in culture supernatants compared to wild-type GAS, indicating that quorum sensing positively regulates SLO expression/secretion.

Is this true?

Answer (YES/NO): NO